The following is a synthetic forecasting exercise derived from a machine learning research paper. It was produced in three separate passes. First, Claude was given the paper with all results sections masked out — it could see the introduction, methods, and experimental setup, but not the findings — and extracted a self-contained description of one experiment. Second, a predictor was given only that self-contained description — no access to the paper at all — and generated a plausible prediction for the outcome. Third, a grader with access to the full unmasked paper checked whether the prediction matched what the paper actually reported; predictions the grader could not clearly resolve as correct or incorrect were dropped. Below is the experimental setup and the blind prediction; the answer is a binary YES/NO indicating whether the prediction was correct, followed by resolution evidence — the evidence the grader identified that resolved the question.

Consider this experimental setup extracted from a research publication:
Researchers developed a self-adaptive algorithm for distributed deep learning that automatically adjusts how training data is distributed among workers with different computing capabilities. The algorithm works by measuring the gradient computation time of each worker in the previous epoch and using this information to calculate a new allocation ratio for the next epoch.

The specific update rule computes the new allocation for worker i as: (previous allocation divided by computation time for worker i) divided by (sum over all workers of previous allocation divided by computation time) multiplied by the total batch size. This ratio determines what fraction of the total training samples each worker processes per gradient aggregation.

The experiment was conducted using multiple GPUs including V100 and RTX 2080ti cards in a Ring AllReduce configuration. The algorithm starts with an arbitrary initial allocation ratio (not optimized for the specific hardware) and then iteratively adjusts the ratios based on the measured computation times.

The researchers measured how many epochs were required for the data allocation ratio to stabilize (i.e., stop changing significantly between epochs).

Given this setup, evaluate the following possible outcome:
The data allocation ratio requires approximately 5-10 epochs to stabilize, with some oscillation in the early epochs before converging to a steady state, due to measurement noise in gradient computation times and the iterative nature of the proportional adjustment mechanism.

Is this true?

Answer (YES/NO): NO